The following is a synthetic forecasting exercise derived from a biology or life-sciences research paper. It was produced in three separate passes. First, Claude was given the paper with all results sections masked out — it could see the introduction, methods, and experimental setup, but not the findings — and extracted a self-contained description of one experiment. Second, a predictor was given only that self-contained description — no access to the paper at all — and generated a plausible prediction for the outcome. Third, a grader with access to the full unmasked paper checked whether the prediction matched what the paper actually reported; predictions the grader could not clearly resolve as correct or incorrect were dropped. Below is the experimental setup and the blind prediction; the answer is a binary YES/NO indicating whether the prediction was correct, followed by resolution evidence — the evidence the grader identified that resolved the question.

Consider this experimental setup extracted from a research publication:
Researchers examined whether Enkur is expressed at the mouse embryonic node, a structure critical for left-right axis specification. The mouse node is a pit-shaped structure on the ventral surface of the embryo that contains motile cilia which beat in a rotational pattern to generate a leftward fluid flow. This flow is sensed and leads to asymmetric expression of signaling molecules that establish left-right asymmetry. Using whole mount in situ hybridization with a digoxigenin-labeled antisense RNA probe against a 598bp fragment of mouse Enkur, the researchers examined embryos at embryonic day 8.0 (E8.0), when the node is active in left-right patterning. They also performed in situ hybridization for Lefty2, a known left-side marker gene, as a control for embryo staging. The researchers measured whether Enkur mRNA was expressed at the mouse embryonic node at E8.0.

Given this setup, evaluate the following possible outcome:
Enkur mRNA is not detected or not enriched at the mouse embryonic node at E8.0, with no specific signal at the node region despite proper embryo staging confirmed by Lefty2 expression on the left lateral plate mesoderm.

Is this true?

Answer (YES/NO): NO